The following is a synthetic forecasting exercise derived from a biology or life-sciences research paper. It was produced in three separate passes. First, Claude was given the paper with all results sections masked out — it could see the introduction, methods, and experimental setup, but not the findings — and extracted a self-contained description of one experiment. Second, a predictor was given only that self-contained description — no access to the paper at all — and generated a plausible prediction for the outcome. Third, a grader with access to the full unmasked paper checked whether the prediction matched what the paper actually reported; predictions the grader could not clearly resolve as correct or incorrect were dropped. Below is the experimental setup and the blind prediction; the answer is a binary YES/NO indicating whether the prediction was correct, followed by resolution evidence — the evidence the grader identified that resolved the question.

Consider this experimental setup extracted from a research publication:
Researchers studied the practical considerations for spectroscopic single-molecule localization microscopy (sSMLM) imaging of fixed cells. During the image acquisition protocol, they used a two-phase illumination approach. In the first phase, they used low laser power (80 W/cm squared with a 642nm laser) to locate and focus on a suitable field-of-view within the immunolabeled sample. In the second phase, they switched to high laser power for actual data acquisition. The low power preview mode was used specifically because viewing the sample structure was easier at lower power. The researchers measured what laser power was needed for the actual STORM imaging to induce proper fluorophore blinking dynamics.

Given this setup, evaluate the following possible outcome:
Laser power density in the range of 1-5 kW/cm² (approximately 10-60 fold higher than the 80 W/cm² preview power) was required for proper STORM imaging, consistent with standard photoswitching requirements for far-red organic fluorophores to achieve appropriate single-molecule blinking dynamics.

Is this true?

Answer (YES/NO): NO